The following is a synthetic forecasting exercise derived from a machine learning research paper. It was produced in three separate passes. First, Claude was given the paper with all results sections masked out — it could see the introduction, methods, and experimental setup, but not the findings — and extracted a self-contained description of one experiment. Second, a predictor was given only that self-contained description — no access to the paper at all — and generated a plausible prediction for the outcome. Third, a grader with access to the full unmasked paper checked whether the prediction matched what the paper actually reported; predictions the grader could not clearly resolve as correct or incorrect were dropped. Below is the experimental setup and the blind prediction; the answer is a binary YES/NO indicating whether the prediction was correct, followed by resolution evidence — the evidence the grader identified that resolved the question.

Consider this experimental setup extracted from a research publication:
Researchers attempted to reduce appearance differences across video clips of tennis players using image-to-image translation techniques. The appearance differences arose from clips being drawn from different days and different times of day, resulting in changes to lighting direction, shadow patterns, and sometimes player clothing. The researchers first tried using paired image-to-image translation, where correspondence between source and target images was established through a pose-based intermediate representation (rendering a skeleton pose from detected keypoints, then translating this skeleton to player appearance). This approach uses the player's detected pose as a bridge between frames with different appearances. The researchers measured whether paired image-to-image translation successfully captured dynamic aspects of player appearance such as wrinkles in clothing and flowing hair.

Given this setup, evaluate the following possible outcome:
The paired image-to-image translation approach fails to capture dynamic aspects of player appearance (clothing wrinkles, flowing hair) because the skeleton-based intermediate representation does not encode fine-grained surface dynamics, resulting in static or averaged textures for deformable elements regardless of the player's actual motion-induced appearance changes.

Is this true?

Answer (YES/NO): NO